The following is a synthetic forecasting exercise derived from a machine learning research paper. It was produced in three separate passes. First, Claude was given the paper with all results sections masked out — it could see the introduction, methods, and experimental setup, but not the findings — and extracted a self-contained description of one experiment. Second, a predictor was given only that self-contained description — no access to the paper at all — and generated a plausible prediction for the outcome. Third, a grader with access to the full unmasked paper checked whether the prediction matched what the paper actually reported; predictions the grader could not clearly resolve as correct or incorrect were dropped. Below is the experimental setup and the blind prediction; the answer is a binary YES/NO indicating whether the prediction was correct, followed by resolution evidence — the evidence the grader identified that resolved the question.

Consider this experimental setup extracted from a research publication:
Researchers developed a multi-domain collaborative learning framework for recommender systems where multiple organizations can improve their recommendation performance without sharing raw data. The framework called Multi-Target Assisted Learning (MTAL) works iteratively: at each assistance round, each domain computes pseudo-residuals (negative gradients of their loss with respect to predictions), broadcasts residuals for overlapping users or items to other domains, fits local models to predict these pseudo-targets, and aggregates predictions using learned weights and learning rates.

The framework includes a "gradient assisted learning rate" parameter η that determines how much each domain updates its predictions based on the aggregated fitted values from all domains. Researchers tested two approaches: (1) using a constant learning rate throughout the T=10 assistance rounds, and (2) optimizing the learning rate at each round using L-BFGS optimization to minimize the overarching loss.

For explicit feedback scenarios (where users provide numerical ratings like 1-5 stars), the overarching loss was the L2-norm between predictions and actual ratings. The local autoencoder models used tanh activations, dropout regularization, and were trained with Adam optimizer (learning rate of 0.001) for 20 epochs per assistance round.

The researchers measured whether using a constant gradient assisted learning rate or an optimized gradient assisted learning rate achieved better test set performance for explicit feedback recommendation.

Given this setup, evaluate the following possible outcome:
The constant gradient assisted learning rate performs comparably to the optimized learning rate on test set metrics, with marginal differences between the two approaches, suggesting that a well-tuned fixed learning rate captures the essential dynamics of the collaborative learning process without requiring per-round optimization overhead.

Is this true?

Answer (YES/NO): NO